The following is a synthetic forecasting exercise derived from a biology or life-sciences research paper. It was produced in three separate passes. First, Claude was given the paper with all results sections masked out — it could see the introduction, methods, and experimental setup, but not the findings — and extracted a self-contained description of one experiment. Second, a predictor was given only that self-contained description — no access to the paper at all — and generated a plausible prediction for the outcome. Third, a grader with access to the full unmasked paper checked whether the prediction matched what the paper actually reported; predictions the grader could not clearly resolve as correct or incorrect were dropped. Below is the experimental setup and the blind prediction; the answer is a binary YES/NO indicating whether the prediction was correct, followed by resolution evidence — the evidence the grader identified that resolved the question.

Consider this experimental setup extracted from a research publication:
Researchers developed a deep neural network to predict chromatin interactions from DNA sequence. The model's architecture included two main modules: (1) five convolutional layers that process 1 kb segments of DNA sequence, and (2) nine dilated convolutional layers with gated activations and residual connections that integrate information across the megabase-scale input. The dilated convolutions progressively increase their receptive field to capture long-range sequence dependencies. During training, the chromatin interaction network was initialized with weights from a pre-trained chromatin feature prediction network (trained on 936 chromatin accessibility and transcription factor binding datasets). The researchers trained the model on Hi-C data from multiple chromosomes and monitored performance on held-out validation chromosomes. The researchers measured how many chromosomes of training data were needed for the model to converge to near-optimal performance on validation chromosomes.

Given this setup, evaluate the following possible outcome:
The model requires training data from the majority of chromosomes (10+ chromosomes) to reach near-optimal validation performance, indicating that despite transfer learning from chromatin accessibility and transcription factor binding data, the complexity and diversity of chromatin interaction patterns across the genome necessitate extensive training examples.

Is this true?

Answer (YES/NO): NO